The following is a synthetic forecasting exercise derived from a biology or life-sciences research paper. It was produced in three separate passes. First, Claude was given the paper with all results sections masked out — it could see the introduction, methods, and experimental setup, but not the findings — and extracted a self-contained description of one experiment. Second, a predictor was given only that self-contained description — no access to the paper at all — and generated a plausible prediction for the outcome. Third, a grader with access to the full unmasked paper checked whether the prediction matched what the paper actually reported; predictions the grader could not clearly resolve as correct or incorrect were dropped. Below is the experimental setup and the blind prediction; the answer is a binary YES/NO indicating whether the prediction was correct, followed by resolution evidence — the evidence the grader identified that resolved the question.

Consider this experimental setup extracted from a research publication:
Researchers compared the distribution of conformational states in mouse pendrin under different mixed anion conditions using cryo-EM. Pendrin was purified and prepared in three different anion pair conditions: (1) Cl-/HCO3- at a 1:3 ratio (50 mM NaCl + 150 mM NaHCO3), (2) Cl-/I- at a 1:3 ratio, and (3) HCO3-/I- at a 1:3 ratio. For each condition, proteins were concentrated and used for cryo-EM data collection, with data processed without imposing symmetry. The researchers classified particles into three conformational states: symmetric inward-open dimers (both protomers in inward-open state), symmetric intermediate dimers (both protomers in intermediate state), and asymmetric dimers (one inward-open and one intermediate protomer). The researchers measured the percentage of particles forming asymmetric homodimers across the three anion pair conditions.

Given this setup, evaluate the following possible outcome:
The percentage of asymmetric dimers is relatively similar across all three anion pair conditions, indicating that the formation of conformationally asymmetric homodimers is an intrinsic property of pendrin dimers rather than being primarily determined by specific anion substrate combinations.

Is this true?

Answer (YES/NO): NO